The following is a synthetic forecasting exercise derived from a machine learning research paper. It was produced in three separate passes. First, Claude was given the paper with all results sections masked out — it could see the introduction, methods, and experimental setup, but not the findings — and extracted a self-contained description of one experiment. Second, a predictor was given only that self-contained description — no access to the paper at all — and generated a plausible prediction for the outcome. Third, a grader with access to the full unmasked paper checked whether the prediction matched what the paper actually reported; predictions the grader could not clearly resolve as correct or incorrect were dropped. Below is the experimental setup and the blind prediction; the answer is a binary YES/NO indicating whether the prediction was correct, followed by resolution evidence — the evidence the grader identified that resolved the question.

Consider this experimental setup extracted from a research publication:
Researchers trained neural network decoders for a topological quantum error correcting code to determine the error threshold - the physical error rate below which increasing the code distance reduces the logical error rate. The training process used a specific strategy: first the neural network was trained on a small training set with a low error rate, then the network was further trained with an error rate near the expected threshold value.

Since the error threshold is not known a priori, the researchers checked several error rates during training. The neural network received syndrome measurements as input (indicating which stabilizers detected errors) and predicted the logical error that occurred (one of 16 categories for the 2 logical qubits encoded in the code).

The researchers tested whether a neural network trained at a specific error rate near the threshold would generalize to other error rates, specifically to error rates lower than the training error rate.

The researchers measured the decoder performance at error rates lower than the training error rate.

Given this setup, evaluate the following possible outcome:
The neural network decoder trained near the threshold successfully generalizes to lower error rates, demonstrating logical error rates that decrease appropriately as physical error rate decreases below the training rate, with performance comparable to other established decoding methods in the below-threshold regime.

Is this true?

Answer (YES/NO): YES